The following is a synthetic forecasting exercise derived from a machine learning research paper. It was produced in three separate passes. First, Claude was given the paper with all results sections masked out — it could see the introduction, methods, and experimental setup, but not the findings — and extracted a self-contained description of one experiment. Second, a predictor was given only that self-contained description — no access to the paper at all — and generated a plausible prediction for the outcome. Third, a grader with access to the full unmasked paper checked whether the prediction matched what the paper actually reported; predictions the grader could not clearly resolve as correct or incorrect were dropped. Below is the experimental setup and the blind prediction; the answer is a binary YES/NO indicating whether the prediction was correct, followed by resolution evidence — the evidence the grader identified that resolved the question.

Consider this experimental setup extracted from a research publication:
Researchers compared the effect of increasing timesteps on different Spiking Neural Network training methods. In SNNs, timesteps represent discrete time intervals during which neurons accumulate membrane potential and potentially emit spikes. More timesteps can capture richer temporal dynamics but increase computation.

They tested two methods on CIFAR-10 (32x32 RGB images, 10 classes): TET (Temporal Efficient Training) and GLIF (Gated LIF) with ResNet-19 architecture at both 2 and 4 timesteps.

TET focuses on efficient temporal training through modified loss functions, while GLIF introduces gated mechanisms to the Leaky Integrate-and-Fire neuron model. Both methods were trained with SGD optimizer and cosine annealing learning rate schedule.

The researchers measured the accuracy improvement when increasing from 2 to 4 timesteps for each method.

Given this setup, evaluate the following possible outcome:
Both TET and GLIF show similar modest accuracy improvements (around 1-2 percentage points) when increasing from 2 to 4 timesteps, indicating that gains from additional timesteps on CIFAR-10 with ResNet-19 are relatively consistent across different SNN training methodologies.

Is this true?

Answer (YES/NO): NO